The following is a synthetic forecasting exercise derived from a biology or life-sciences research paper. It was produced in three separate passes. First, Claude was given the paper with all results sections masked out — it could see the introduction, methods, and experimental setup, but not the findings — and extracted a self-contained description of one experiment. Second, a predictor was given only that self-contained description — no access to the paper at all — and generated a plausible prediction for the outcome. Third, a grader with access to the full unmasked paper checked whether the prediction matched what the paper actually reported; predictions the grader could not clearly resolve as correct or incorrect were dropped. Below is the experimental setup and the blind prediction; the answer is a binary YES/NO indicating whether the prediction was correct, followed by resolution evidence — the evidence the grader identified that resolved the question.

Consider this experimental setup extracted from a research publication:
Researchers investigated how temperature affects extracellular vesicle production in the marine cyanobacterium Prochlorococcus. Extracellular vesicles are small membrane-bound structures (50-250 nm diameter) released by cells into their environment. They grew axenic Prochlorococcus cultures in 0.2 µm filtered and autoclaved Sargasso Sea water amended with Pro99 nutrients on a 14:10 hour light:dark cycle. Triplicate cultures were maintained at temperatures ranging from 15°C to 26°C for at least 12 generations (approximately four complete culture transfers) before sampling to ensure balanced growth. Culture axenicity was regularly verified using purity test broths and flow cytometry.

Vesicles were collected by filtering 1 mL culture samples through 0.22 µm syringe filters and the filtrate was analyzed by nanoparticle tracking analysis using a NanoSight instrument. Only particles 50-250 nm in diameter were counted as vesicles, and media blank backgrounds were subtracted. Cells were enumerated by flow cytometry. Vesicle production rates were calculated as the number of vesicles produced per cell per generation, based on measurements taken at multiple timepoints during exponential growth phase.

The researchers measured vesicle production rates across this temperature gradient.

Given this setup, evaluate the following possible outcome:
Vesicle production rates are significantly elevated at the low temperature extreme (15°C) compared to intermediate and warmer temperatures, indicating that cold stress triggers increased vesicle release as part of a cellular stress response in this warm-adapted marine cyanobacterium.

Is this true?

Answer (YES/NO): NO